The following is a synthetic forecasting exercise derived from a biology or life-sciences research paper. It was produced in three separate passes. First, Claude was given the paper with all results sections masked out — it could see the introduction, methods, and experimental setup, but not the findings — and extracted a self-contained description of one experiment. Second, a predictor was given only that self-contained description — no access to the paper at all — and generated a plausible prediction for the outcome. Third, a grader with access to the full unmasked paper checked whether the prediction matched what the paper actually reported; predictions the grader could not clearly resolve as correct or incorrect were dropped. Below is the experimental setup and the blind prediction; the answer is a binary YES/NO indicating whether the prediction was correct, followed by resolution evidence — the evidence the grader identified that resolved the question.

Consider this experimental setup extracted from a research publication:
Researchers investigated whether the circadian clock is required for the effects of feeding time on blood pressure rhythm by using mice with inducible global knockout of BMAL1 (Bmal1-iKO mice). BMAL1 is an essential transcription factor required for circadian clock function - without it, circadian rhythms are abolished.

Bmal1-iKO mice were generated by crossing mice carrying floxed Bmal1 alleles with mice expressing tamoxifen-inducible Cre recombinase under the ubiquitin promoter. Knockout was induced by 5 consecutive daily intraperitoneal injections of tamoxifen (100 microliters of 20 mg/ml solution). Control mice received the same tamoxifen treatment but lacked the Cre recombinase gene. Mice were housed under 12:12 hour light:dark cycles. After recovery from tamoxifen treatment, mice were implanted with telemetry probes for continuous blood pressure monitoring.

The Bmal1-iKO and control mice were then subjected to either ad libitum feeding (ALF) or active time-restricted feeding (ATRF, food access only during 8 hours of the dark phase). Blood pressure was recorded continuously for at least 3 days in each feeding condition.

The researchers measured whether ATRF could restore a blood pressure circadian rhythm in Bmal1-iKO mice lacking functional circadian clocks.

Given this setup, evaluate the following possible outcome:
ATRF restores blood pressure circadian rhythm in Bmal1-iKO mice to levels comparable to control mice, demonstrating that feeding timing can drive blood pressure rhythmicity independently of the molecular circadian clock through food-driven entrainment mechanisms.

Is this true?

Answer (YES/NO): NO